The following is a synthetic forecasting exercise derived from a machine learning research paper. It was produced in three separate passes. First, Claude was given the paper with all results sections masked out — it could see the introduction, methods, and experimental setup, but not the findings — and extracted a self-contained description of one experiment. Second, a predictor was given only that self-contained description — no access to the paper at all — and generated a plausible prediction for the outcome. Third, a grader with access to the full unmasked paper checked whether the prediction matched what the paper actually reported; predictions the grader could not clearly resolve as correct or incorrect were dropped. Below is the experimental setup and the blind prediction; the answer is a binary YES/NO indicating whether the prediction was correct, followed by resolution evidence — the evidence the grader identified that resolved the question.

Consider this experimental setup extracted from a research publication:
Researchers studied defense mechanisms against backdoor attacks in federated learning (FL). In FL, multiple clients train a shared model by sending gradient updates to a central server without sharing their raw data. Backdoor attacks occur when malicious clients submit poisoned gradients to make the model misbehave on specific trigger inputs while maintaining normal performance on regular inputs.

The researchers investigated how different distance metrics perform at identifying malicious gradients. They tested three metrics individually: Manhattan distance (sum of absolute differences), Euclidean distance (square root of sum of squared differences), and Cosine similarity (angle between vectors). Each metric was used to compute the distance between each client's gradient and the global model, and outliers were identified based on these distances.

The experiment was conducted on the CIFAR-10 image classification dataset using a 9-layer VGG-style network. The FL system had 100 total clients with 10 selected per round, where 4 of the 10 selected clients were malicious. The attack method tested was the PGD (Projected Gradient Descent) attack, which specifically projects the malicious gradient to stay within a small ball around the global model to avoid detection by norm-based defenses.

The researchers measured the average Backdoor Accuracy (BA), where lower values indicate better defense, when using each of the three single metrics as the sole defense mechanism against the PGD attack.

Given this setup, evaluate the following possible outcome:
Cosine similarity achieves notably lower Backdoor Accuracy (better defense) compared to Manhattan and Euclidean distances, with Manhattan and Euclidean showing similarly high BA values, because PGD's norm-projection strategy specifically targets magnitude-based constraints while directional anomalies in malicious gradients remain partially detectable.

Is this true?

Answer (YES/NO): NO